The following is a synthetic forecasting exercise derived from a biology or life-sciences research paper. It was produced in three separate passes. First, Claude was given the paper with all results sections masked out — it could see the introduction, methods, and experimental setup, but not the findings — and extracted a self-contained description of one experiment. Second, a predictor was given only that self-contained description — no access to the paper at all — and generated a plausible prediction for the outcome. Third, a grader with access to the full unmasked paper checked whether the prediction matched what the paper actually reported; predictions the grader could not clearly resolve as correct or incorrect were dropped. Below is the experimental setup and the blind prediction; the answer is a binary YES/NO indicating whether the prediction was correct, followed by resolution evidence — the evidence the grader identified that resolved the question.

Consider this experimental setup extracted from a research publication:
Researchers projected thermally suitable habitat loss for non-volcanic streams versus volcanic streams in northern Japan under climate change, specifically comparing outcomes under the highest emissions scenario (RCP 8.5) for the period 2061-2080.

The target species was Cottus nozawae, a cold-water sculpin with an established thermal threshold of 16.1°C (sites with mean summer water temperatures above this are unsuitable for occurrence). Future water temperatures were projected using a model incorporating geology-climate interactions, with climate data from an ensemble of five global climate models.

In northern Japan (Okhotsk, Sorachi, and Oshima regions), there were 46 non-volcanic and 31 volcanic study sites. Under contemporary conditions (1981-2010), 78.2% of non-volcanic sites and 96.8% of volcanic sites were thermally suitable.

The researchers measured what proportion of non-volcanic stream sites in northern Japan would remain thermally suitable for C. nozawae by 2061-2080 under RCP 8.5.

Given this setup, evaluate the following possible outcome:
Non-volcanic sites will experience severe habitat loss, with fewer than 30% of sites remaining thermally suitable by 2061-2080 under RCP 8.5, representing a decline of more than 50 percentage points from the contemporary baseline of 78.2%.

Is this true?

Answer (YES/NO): YES